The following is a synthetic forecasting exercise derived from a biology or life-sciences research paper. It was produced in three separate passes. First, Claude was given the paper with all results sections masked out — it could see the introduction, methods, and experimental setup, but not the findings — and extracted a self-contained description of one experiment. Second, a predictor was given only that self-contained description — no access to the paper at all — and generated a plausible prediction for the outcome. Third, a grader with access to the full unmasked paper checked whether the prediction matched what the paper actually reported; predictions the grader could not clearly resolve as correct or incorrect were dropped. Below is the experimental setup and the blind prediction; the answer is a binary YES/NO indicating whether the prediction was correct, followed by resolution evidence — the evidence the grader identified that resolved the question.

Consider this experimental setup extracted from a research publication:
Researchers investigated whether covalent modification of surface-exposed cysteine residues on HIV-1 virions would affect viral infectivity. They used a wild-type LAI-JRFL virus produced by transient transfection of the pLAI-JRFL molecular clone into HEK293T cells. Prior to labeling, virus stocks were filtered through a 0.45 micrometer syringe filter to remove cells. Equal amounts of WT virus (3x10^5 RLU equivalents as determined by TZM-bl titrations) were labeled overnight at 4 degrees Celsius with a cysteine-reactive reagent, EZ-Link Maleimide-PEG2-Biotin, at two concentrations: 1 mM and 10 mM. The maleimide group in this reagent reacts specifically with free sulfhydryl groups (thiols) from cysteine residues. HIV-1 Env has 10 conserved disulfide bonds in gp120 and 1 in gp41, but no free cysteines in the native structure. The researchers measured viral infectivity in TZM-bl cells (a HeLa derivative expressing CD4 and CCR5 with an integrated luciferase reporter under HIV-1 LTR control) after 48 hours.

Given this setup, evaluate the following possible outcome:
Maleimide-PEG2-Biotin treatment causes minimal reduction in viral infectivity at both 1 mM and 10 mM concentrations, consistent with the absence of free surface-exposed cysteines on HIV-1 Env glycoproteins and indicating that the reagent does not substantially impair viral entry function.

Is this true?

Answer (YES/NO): YES